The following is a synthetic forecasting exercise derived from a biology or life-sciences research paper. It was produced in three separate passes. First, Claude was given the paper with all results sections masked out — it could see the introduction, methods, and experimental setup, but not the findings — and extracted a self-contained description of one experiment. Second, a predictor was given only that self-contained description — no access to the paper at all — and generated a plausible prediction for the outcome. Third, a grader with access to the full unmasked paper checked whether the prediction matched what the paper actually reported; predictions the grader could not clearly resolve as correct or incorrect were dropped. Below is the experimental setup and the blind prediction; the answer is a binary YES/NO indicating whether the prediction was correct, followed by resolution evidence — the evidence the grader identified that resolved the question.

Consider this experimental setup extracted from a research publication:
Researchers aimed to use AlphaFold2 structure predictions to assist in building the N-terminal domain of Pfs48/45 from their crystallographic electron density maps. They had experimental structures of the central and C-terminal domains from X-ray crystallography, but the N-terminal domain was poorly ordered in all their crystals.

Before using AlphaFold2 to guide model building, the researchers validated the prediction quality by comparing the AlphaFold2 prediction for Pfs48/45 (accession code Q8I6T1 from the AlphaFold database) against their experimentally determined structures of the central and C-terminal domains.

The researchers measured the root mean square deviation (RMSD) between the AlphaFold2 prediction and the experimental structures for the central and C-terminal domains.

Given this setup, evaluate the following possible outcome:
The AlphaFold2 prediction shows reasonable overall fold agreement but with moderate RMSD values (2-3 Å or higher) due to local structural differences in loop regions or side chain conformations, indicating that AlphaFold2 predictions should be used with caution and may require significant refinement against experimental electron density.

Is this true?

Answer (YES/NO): NO